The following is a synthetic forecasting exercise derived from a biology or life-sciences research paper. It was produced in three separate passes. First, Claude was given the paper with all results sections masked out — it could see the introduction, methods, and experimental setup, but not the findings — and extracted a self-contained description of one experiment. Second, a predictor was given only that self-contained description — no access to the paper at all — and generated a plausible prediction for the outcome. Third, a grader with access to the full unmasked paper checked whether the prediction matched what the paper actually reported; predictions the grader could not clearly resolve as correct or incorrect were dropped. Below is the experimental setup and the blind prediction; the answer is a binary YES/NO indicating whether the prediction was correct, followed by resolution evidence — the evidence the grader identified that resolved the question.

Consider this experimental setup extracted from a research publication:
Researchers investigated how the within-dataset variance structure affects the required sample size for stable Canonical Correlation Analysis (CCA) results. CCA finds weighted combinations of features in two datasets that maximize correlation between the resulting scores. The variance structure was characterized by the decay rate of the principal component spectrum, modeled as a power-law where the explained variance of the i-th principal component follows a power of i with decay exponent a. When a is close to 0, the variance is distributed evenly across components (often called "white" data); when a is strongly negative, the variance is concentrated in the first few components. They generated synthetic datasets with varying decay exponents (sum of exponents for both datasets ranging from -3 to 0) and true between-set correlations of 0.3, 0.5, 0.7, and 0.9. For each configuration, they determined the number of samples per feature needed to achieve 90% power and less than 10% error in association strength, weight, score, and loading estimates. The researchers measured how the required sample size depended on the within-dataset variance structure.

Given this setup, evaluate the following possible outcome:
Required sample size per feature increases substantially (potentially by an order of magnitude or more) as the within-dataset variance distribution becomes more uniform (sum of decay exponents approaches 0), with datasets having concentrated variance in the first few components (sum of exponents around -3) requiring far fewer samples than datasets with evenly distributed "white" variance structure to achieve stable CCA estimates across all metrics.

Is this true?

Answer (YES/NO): NO